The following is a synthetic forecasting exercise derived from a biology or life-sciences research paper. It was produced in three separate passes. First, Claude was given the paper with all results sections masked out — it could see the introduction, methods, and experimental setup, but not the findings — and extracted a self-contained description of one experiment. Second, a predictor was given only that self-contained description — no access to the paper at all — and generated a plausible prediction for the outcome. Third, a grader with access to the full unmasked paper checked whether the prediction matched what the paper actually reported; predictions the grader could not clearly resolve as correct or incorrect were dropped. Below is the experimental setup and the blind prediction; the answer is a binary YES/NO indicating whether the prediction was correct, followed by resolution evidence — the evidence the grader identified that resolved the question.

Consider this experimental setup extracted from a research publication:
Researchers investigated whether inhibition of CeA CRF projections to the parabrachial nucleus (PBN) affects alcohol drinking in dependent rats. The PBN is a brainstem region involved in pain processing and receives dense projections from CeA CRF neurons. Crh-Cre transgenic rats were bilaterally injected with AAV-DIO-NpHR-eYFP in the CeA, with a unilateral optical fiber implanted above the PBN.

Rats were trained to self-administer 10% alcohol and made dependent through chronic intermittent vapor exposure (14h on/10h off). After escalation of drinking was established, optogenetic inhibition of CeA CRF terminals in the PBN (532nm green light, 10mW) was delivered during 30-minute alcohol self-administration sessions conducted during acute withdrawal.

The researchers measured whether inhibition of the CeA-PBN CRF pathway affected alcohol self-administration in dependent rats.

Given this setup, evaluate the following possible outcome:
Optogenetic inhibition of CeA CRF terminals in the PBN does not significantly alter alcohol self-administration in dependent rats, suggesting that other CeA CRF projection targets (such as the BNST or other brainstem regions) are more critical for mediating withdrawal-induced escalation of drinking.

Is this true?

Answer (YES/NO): YES